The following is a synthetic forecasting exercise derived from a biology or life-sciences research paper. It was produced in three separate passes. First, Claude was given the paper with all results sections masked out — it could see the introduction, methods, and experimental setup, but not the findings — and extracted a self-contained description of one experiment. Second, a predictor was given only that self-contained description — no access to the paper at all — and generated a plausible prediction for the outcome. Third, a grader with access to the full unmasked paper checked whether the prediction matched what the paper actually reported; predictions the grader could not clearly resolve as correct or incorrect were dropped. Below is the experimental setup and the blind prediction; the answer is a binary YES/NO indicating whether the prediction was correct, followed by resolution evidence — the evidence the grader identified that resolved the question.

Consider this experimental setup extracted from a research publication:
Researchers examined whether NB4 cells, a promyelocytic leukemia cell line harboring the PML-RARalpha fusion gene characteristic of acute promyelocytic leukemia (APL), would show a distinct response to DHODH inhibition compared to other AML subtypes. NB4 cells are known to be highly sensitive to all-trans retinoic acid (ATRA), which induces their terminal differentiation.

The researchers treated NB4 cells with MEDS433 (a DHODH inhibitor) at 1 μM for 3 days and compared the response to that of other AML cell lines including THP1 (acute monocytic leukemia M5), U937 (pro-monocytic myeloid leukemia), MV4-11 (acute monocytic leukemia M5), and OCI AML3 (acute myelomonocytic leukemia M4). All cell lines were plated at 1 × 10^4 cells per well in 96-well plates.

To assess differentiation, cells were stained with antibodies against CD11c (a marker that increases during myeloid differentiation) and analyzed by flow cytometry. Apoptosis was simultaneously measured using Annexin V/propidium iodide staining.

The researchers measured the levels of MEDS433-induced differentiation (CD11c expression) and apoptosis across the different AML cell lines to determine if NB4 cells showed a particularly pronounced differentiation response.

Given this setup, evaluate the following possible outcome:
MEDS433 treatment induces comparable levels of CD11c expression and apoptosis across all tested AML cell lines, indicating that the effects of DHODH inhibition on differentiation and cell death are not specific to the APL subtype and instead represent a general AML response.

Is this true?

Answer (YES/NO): NO